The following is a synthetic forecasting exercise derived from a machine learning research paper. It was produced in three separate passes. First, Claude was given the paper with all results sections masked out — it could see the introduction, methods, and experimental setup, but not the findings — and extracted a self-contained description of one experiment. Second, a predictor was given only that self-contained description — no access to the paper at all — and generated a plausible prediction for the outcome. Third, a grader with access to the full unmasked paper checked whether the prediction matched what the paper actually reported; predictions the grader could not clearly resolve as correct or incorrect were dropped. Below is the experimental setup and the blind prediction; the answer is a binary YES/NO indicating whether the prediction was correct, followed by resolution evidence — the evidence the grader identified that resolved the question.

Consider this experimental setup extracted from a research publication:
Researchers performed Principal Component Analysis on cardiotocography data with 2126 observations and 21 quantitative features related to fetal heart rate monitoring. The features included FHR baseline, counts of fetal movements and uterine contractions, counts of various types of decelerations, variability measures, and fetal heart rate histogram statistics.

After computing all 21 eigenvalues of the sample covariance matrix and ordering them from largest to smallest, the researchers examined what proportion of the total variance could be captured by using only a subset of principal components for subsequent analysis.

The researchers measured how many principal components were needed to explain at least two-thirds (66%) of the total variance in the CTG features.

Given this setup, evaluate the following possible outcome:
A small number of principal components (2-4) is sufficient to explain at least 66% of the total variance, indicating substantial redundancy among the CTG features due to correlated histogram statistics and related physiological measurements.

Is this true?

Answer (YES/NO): NO